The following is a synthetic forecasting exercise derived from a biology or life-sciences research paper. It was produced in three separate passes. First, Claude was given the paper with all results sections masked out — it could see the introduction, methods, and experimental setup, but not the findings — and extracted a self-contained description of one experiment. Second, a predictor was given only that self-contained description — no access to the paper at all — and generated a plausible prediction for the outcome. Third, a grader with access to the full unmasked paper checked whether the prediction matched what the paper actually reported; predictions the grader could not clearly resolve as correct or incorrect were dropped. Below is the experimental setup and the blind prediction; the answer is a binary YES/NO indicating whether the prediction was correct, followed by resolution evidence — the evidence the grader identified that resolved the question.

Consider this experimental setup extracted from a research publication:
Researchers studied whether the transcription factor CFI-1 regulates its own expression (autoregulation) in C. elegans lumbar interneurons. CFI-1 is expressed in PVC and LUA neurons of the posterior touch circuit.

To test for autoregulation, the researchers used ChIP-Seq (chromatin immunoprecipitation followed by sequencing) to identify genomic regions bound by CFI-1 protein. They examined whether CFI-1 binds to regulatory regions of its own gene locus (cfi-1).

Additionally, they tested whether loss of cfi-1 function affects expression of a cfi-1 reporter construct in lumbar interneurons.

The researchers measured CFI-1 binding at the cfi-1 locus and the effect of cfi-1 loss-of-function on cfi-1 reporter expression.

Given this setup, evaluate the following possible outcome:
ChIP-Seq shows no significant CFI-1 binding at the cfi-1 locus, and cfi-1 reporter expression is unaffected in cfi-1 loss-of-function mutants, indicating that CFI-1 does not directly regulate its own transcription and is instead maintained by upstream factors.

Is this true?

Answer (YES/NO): NO